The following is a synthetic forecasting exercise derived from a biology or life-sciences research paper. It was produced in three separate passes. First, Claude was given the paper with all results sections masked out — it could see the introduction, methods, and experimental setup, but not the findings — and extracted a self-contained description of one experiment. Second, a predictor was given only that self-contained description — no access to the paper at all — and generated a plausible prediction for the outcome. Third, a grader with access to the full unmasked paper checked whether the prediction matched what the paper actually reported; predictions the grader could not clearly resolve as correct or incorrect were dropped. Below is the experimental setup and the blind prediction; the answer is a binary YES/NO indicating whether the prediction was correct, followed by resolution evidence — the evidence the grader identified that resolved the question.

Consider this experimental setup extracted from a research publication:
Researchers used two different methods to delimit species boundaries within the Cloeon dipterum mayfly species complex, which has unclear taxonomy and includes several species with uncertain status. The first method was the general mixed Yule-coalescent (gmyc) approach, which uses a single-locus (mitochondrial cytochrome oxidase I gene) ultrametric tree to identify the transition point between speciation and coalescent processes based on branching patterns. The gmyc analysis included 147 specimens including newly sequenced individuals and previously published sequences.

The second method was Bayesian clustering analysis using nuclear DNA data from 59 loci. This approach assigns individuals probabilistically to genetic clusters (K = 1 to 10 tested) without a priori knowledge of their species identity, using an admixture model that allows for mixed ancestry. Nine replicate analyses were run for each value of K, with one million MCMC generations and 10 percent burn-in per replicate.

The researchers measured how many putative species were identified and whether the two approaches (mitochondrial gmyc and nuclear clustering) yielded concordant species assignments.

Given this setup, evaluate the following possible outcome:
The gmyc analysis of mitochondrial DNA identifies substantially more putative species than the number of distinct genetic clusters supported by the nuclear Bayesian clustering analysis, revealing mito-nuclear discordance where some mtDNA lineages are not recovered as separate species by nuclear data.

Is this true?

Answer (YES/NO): NO